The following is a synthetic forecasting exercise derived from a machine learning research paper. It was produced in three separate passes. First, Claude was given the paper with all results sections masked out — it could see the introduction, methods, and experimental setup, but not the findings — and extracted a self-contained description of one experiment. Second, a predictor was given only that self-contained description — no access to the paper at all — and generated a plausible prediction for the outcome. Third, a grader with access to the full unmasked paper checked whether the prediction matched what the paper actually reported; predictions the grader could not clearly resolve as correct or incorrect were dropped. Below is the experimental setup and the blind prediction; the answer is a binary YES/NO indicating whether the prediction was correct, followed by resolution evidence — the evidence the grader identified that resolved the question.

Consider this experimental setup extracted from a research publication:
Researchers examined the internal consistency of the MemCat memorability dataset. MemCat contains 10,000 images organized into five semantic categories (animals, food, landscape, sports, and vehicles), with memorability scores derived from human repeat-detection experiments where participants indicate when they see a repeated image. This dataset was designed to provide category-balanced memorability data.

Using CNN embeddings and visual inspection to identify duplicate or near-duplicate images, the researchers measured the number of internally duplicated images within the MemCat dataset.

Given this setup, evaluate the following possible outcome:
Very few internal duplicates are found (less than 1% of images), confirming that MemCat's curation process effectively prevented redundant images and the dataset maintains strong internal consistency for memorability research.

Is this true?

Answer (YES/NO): NO